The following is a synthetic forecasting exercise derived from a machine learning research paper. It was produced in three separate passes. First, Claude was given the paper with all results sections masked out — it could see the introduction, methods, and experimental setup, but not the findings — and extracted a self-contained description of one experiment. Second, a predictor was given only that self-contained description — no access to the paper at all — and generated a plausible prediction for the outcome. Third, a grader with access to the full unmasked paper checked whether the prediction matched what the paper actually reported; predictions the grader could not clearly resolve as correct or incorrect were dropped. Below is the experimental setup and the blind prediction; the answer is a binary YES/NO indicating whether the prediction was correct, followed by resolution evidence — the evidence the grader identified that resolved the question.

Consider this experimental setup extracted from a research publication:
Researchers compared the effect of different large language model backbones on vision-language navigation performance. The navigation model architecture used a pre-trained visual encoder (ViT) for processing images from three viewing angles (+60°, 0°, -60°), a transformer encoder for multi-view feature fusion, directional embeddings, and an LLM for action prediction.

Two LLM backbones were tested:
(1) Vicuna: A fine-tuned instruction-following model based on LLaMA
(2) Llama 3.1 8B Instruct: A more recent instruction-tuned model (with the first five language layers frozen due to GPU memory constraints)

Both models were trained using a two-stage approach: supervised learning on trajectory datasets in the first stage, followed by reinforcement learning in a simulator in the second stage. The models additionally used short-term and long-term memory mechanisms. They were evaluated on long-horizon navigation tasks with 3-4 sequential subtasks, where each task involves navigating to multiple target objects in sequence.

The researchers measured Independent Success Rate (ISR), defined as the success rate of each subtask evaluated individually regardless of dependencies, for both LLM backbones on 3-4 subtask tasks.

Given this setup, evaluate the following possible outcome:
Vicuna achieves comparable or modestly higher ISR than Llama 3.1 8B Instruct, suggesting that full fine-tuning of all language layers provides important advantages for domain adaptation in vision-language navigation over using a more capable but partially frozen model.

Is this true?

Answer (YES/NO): YES